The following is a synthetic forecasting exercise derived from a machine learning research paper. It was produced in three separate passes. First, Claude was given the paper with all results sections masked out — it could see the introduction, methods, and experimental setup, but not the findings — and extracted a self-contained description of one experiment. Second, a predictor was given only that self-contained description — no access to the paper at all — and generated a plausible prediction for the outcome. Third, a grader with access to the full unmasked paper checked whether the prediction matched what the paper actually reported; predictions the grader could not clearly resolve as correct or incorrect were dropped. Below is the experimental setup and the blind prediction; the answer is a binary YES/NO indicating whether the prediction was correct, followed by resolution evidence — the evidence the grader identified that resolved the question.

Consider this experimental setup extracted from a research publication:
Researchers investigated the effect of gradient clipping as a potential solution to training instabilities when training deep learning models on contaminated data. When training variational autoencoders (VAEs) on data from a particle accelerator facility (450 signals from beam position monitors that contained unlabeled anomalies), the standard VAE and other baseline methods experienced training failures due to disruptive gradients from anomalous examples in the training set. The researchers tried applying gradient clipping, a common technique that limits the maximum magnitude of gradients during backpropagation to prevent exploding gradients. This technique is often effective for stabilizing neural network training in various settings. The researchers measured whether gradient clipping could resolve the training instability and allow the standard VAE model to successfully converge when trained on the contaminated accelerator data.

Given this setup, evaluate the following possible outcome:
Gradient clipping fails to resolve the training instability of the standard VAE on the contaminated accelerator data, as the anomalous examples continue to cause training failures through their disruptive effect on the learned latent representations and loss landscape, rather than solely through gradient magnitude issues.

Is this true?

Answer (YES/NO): YES